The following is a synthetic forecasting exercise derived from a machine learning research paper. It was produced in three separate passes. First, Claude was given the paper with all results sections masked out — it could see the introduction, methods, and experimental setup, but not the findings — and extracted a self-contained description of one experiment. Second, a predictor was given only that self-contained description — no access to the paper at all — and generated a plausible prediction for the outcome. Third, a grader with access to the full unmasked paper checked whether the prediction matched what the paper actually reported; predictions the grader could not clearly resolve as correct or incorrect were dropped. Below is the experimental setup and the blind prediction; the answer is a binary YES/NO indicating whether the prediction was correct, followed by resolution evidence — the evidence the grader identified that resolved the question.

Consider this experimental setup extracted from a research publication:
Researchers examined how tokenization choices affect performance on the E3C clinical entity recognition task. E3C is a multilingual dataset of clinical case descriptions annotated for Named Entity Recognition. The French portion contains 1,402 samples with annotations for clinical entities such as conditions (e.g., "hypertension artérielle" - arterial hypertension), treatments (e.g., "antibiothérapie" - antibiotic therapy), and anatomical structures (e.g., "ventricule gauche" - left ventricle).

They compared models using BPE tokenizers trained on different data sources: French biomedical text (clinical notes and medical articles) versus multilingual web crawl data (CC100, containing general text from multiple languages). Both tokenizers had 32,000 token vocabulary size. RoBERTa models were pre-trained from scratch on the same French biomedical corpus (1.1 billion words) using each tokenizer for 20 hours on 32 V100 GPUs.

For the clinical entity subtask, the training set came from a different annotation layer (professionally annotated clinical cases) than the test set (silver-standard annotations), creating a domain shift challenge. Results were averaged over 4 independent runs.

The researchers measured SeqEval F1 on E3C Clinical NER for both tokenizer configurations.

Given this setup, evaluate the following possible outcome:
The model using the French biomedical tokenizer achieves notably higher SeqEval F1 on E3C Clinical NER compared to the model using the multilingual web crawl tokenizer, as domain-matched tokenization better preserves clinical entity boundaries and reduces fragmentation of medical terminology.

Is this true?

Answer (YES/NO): NO